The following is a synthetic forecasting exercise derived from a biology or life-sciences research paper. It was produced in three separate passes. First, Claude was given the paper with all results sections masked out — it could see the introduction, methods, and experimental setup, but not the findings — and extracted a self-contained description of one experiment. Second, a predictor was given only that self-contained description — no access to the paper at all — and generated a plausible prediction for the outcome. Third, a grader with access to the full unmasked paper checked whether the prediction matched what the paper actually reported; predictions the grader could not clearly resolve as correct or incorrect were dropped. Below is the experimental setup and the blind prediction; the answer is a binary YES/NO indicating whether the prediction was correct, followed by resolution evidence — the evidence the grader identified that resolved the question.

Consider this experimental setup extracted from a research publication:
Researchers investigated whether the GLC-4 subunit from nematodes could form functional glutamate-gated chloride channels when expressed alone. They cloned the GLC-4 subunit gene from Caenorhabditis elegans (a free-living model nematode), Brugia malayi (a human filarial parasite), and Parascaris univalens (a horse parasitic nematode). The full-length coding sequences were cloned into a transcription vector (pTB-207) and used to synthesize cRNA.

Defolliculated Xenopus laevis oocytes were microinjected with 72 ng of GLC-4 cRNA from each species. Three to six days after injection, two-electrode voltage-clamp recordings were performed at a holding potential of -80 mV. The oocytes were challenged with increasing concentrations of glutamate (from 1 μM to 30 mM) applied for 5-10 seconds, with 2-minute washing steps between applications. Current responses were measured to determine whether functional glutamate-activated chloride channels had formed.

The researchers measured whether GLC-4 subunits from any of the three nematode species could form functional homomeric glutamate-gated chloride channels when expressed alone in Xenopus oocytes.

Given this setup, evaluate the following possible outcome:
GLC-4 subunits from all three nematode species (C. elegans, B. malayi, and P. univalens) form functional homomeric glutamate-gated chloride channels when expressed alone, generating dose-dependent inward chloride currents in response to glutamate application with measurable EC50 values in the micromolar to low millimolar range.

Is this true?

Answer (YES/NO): NO